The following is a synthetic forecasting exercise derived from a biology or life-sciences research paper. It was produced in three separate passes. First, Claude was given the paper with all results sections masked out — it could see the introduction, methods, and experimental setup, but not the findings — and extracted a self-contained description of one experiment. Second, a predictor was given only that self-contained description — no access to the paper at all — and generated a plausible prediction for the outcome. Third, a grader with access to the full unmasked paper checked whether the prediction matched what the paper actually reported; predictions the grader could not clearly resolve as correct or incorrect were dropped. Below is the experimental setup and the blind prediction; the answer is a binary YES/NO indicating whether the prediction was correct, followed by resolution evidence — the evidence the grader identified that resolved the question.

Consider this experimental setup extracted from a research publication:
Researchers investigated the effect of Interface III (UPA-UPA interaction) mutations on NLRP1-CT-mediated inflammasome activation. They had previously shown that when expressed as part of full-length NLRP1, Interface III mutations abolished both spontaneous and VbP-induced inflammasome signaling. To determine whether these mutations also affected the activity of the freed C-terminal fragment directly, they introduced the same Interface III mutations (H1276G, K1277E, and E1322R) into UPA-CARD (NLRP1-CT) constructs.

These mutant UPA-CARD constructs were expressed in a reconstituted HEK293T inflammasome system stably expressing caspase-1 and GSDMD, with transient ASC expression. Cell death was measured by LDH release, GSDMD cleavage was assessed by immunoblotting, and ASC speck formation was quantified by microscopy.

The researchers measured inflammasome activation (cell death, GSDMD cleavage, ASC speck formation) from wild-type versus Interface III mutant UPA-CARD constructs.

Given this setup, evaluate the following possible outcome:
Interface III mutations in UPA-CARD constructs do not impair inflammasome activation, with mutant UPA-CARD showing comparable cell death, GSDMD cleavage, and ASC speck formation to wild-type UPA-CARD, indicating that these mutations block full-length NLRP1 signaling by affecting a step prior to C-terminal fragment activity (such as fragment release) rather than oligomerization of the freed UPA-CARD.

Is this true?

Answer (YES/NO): NO